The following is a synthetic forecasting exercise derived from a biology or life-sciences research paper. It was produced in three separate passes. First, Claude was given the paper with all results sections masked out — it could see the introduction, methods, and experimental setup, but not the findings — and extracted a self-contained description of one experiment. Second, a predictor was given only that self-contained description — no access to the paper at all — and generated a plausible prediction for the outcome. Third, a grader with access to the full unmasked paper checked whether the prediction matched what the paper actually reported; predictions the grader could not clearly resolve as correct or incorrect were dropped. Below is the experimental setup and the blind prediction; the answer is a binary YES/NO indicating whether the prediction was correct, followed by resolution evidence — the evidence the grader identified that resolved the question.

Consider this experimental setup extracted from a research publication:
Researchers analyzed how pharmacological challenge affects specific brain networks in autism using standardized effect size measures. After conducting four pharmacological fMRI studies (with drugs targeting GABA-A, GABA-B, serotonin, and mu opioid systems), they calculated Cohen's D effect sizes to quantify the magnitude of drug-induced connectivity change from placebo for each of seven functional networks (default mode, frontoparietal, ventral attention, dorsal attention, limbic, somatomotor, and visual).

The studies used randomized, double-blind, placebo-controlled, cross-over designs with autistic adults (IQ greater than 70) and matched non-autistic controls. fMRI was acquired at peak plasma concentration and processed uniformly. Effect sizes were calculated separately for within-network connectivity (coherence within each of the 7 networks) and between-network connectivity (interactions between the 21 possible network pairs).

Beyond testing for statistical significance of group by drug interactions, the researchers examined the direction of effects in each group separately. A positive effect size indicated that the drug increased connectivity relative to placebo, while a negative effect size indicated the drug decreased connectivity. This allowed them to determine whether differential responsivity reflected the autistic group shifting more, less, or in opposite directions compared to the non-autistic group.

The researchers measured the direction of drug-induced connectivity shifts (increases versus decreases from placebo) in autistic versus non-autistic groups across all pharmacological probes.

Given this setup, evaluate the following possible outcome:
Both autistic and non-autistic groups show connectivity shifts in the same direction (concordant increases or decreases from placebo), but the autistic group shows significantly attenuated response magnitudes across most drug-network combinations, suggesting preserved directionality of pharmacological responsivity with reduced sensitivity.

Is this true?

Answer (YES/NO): NO